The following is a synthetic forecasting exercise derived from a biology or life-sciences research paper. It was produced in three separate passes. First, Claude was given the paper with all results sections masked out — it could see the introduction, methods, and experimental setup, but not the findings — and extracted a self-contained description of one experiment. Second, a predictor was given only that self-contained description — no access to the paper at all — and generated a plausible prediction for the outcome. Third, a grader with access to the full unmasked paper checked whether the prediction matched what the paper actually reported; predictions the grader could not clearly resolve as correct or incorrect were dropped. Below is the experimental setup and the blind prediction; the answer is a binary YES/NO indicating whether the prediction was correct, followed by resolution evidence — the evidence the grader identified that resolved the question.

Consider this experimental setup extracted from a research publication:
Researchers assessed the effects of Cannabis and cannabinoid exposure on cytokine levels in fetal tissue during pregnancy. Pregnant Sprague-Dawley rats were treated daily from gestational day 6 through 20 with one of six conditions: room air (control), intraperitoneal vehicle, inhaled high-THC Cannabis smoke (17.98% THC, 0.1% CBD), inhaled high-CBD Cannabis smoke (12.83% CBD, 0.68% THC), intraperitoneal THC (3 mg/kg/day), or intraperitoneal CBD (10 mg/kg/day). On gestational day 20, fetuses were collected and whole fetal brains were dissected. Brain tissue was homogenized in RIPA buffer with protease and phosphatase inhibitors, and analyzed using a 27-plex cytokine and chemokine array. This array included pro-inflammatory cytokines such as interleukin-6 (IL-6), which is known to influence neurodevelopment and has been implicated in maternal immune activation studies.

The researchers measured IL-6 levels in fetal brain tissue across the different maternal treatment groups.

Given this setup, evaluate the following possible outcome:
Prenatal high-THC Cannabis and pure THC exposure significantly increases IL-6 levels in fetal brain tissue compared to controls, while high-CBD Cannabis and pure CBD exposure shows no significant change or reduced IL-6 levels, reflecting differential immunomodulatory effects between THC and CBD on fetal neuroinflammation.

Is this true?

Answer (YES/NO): NO